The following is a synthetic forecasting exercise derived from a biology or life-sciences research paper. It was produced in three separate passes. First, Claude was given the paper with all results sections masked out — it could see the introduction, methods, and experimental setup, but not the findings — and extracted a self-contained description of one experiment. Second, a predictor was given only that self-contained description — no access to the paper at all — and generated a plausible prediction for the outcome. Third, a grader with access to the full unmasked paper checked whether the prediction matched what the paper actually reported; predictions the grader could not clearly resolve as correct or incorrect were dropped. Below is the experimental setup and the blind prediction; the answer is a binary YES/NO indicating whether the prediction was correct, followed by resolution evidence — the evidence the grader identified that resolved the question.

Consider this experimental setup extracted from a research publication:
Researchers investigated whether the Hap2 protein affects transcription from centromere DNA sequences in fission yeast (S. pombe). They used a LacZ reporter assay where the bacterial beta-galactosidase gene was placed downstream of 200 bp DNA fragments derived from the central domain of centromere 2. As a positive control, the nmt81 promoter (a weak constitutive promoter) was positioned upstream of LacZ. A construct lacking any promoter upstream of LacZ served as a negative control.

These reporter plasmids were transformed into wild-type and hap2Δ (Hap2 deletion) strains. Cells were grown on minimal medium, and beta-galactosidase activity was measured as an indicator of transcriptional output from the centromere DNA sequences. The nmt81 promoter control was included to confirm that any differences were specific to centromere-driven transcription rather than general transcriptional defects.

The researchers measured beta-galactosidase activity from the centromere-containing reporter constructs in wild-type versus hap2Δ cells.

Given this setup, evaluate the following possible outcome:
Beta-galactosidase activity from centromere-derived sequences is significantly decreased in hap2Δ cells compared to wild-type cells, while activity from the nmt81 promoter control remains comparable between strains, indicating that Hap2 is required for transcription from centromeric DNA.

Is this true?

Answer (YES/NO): YES